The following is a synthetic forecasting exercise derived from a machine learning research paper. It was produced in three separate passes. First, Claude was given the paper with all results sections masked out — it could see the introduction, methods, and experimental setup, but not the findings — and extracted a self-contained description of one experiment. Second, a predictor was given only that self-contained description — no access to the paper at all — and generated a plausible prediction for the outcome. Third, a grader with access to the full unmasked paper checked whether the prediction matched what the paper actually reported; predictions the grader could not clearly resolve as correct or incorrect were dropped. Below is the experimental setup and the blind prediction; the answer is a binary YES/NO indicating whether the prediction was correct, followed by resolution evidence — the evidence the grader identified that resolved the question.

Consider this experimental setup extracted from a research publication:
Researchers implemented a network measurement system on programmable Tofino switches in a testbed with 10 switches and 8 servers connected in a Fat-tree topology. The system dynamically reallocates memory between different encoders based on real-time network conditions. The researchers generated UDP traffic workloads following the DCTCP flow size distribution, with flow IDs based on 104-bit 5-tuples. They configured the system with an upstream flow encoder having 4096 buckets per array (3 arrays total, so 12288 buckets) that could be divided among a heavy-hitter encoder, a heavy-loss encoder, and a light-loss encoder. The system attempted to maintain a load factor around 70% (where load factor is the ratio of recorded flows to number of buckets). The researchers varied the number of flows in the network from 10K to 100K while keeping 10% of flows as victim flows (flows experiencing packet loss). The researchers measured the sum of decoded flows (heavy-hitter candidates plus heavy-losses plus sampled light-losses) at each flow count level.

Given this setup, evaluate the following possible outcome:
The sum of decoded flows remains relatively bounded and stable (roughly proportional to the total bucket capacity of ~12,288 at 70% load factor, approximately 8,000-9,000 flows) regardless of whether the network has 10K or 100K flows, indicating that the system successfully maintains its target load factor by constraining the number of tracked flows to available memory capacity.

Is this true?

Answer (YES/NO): NO